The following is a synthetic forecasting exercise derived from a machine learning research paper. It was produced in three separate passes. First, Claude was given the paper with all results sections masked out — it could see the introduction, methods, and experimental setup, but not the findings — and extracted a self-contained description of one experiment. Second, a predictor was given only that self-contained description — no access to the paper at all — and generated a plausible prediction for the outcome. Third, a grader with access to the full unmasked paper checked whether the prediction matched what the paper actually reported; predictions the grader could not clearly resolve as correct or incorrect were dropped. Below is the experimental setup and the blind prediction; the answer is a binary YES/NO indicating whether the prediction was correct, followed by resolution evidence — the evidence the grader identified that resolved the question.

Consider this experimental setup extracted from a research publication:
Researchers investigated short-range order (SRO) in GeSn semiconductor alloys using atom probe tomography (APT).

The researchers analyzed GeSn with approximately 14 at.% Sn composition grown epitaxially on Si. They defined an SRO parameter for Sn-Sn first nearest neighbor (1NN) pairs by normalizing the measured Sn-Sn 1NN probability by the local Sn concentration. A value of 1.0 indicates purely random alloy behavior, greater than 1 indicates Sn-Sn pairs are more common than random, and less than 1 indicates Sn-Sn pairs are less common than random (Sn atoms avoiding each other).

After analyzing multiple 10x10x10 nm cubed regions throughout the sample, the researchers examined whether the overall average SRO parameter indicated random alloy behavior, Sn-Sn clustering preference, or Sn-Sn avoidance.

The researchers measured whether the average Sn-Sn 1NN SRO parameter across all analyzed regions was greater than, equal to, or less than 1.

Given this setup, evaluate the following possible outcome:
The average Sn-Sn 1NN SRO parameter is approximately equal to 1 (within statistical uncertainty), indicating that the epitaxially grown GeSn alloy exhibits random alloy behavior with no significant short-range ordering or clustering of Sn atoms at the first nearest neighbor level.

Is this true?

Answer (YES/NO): NO